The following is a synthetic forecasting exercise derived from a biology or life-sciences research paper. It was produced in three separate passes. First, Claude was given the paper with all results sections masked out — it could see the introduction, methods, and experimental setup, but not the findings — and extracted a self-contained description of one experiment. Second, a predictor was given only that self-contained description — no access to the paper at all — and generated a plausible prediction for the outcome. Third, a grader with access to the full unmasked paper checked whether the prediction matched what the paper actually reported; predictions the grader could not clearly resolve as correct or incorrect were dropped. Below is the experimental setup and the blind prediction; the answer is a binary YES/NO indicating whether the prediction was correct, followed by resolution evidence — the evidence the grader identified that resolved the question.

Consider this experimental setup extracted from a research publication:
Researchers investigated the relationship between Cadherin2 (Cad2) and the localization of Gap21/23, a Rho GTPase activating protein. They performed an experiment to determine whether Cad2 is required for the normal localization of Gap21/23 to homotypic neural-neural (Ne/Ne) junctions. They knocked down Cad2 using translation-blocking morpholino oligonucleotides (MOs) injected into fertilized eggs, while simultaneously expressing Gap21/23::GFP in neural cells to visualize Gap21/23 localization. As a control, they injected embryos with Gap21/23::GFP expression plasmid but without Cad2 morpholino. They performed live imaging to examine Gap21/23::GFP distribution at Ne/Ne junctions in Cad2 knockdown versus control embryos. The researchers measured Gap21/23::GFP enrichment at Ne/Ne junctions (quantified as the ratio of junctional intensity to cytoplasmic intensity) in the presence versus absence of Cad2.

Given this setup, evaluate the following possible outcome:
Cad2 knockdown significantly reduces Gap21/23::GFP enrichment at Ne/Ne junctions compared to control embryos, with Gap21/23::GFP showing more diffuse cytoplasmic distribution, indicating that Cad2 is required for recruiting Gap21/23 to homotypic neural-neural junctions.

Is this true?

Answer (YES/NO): NO